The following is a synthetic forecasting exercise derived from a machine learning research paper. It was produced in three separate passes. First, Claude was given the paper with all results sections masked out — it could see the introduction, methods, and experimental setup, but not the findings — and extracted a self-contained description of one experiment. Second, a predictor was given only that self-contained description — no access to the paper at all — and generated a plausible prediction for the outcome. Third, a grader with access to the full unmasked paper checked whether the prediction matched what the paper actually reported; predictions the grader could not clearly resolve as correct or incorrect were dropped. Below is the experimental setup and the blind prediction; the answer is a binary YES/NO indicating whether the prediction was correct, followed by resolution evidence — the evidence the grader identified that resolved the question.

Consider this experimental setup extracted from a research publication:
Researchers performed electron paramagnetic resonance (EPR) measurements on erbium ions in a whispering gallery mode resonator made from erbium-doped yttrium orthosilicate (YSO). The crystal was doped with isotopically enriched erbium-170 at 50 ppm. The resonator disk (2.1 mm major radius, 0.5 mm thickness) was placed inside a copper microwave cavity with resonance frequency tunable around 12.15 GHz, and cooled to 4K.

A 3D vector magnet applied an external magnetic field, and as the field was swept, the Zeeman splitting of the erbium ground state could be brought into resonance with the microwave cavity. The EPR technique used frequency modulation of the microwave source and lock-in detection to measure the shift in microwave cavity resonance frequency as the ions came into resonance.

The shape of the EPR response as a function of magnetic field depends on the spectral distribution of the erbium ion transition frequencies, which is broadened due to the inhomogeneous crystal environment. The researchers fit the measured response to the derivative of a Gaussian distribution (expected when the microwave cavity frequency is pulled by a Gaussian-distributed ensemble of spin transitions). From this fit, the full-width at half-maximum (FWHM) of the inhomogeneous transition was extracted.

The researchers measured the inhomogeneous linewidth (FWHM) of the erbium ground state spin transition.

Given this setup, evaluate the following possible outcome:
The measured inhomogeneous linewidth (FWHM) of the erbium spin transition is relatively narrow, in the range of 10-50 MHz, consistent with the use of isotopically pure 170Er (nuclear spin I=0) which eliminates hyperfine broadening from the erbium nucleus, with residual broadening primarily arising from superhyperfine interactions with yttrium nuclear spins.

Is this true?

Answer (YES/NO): YES